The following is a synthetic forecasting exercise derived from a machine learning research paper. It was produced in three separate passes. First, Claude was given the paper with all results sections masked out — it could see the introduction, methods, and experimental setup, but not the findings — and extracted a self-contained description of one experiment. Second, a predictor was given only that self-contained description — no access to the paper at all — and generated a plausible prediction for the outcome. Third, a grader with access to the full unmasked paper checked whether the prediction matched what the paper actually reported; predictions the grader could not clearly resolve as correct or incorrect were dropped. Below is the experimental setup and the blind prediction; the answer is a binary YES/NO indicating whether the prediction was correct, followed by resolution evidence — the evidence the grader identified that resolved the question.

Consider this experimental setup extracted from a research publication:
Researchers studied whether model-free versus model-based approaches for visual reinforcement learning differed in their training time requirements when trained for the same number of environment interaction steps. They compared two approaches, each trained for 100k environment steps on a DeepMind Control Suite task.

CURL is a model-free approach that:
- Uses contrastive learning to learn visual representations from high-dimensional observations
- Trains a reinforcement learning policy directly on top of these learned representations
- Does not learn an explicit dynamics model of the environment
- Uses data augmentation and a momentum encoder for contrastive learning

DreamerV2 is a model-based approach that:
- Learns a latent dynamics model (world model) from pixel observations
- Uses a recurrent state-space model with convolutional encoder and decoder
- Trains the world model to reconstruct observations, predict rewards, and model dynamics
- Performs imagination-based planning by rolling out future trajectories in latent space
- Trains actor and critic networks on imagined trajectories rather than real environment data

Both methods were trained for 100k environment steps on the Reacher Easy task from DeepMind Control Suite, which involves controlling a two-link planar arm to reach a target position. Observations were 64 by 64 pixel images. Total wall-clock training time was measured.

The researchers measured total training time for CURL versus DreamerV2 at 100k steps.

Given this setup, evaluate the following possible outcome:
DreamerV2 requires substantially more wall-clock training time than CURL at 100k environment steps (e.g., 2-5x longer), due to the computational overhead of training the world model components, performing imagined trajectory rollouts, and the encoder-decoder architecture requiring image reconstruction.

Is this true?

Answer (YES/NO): YES